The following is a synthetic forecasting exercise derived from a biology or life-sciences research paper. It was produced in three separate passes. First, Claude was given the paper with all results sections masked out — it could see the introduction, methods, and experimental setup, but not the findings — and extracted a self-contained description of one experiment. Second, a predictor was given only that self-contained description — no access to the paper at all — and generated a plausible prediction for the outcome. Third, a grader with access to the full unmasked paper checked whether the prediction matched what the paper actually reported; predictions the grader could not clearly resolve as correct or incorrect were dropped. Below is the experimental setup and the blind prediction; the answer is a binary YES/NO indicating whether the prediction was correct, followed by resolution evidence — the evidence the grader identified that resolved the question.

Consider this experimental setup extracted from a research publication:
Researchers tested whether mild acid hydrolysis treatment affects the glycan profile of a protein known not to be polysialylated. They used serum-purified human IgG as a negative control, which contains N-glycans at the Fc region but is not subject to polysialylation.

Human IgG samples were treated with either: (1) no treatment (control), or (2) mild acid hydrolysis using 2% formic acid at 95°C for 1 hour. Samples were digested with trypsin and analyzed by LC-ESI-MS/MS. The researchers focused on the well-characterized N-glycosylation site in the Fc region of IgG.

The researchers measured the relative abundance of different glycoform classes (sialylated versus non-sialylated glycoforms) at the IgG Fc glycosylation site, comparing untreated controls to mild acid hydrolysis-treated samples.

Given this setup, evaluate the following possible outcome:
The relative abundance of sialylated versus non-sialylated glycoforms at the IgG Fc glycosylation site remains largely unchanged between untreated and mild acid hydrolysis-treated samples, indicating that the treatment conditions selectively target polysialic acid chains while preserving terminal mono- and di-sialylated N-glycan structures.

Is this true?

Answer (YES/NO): NO